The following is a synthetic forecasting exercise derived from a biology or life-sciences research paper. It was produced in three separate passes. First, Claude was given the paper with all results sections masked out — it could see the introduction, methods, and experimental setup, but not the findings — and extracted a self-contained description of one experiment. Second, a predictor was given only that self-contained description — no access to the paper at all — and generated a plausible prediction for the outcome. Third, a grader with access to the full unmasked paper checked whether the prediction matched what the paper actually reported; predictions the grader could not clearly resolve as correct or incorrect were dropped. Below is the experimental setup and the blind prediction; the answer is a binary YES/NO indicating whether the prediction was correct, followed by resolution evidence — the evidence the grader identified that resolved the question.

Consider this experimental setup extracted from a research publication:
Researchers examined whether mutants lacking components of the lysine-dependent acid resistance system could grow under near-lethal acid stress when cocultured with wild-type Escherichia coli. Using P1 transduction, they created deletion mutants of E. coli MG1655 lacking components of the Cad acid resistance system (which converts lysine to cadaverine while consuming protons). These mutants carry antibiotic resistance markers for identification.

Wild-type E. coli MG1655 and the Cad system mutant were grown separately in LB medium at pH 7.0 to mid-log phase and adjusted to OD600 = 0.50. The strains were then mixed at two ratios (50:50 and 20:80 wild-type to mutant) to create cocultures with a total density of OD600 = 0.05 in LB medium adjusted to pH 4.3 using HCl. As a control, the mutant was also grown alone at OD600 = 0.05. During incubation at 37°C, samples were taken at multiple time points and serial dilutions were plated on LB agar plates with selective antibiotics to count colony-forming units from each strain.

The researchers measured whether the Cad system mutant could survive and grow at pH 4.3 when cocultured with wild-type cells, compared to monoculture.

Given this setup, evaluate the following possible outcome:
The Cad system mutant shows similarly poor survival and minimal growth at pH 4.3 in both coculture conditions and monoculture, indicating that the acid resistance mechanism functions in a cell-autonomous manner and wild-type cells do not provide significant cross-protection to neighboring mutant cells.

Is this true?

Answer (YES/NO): NO